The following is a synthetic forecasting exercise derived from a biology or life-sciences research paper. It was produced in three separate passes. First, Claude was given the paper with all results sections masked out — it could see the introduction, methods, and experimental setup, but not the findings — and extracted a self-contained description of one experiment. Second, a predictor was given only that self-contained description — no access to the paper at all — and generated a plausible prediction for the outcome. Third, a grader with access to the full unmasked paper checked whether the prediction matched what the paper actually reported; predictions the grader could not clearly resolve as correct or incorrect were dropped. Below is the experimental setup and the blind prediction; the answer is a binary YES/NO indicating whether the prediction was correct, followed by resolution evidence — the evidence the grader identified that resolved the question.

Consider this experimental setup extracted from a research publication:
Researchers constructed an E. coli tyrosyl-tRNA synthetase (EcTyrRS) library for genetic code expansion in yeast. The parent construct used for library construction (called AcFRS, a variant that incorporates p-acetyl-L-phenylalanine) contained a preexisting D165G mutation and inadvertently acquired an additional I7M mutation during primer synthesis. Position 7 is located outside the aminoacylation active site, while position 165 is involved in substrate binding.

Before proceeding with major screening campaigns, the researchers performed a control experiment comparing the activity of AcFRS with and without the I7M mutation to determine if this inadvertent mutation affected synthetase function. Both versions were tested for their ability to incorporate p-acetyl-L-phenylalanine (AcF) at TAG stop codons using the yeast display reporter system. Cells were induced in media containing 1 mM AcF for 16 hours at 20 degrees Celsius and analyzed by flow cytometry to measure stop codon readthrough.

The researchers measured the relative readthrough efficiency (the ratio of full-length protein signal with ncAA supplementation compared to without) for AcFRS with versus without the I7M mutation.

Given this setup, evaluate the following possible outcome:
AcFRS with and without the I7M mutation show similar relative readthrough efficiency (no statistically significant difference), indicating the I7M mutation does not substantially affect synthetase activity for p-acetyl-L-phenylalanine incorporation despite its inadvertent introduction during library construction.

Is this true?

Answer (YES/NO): YES